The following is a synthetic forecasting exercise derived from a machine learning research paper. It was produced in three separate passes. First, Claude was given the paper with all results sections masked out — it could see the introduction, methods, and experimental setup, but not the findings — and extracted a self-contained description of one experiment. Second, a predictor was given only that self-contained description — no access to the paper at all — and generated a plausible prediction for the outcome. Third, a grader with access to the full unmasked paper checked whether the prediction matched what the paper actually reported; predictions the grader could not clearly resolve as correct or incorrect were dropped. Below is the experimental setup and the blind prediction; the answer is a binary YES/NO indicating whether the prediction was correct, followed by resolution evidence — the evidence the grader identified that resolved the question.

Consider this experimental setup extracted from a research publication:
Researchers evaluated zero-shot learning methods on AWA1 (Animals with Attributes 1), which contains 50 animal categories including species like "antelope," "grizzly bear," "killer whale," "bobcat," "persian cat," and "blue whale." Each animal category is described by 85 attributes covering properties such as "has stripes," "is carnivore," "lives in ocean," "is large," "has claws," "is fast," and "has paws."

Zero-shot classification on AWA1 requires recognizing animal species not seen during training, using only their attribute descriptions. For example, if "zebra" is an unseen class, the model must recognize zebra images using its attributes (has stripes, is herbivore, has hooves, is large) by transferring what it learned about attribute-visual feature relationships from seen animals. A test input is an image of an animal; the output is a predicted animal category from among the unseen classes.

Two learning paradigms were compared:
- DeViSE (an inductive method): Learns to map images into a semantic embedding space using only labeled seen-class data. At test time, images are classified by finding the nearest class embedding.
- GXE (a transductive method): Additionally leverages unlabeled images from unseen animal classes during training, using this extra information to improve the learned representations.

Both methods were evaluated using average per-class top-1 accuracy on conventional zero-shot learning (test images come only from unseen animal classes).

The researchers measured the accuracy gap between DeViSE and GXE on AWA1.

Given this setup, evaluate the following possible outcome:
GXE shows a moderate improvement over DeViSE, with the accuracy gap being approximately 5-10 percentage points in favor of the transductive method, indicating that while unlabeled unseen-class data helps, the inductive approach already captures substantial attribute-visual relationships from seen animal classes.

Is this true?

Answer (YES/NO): NO